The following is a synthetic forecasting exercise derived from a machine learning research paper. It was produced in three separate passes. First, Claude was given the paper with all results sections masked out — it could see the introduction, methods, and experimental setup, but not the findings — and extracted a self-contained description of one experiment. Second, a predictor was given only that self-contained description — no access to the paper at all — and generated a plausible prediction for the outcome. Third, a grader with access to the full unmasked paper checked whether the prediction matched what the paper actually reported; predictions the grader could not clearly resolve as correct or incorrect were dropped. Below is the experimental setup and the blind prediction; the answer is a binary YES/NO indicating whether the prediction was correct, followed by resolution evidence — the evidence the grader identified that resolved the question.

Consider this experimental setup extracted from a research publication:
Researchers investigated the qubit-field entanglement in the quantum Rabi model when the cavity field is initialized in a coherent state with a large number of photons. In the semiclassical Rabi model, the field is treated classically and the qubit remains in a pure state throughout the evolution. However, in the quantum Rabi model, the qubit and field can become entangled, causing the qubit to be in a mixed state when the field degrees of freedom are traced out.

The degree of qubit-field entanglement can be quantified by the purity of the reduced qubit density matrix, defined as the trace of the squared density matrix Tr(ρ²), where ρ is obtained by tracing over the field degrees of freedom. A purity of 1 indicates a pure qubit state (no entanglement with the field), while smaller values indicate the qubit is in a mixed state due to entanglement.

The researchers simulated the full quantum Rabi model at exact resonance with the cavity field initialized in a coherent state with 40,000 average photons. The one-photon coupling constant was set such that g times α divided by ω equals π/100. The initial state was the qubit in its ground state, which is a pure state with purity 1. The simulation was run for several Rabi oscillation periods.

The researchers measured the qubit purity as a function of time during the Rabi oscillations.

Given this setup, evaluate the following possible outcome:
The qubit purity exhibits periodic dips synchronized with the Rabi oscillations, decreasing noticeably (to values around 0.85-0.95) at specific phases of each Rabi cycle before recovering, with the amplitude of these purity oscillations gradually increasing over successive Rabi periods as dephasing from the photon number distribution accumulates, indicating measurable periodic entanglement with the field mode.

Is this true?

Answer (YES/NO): NO